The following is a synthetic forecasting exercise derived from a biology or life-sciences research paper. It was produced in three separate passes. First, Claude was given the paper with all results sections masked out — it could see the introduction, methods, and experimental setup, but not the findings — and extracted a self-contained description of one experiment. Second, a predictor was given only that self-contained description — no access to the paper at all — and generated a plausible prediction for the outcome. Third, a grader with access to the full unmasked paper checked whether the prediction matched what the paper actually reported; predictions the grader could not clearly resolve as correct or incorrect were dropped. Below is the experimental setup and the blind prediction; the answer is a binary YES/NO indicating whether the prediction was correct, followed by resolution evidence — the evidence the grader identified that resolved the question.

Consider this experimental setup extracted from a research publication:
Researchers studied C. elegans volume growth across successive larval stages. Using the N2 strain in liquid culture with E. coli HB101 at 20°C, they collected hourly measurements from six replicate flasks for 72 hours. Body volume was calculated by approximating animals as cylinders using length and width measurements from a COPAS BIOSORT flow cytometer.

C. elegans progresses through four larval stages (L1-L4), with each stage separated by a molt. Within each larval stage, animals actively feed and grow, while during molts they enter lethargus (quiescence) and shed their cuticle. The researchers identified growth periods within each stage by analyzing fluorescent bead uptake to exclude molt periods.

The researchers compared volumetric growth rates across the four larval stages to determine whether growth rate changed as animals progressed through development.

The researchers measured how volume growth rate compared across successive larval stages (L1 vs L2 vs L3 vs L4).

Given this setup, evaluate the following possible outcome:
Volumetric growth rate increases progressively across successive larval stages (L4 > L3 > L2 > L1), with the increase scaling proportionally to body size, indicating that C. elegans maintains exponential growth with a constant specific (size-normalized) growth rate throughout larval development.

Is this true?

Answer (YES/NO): NO